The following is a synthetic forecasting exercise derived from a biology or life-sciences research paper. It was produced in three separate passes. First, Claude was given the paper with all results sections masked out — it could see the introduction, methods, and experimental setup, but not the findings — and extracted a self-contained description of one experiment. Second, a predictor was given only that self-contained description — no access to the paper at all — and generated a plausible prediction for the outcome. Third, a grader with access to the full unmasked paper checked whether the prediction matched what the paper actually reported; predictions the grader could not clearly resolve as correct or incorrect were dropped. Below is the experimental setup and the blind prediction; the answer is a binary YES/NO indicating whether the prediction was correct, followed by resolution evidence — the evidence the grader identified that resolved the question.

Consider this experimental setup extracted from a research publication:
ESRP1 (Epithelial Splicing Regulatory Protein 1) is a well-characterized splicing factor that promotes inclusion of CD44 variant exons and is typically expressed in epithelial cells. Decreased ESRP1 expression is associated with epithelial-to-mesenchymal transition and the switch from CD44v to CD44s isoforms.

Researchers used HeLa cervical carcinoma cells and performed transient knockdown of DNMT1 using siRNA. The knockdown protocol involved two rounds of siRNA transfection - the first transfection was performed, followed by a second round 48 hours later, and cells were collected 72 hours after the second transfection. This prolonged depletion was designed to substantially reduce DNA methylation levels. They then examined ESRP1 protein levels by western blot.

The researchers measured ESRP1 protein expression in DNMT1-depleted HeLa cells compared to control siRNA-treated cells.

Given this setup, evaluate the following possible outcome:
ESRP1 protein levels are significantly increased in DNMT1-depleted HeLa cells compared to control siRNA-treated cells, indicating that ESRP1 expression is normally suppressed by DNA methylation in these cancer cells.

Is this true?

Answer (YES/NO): NO